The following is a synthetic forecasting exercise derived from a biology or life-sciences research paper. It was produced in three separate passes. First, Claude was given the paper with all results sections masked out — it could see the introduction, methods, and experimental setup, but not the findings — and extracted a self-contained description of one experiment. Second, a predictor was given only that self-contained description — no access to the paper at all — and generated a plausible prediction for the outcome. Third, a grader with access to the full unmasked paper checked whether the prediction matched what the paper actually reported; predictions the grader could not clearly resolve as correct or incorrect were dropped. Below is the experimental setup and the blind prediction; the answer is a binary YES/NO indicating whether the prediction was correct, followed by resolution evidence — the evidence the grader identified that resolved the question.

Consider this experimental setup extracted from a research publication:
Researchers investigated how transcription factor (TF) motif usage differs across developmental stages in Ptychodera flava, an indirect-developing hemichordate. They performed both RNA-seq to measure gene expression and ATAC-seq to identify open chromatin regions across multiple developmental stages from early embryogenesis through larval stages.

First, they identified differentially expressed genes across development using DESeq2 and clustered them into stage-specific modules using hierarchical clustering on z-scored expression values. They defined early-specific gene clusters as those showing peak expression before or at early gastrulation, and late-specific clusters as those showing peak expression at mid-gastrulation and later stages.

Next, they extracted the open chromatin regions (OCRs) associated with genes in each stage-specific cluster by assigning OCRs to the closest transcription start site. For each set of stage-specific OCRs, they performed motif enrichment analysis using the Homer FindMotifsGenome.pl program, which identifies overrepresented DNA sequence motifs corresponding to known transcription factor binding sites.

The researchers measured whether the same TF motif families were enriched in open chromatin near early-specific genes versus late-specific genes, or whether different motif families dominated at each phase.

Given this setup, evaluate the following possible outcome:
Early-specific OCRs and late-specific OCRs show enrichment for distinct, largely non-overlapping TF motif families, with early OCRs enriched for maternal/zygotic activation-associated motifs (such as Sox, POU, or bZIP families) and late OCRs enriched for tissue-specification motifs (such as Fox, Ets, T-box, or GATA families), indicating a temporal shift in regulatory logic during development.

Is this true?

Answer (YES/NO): NO